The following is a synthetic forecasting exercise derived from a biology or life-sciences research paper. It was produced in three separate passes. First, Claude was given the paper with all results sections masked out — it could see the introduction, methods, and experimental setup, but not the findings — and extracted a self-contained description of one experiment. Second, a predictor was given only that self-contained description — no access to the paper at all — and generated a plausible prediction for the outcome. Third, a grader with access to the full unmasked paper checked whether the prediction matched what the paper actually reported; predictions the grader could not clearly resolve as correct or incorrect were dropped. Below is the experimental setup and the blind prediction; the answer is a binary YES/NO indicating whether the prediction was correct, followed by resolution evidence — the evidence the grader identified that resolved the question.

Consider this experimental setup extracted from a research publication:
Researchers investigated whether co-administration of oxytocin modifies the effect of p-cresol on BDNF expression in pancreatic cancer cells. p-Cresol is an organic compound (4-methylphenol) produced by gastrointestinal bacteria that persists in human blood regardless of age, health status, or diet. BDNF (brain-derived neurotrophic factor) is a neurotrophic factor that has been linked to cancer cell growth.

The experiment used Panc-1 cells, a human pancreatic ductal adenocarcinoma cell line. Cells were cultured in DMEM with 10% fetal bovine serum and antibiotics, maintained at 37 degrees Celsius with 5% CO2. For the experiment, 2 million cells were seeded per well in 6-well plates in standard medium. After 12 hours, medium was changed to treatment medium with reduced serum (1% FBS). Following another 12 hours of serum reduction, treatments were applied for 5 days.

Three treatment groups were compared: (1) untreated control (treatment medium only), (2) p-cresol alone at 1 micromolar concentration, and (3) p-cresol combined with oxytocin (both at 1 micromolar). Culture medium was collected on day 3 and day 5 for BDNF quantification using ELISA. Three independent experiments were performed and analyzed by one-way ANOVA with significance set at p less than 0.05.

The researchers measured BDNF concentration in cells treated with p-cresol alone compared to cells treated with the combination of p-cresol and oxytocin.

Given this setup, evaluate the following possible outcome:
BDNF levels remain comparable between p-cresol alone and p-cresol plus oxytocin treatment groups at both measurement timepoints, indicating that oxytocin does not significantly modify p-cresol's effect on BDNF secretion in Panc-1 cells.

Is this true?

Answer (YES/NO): NO